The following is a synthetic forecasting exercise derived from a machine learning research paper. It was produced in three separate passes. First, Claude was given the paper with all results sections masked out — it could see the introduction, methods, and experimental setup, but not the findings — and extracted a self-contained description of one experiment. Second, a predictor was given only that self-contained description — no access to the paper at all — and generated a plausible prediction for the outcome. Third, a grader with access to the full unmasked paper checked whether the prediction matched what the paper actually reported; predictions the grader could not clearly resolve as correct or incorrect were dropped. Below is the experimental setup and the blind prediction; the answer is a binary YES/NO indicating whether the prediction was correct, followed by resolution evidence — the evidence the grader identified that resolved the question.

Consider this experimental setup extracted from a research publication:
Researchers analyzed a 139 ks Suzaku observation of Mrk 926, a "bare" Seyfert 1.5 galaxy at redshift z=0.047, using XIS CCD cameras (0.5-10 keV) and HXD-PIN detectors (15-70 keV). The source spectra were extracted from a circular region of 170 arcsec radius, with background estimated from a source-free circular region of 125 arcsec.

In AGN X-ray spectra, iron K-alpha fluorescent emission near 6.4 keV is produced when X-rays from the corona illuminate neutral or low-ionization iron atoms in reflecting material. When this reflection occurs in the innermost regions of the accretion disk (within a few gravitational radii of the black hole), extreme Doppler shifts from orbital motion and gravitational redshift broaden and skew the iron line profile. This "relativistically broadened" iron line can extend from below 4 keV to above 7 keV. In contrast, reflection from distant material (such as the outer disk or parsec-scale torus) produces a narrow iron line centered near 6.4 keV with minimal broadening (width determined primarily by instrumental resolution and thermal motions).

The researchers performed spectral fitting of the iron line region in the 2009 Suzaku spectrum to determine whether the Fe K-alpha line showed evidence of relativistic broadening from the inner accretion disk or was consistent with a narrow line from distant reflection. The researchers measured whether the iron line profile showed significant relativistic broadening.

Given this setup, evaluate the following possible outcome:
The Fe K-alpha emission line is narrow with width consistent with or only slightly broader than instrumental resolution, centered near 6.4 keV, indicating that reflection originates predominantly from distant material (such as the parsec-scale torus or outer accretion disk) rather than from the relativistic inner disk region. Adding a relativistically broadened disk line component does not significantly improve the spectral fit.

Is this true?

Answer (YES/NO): YES